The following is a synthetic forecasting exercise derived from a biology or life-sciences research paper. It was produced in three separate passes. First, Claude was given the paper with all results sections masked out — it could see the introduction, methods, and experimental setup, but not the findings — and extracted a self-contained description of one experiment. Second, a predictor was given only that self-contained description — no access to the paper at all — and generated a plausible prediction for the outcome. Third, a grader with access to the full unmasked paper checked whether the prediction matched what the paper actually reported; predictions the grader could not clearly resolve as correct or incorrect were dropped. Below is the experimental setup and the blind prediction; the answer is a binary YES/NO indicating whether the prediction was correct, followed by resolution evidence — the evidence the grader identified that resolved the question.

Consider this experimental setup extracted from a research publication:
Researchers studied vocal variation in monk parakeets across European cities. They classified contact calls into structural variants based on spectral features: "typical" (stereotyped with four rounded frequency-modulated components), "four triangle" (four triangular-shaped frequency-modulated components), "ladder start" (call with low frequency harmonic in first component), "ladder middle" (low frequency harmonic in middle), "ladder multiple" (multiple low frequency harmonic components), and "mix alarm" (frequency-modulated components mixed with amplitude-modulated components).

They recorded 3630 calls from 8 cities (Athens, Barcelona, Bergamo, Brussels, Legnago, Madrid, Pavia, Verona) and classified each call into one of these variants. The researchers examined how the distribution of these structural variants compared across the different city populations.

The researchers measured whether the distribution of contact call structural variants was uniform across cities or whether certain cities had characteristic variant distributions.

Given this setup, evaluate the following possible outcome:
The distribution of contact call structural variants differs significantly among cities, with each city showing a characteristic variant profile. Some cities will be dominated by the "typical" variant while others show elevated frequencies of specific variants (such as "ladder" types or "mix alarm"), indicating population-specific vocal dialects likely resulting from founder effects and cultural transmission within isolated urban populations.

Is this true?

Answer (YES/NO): YES